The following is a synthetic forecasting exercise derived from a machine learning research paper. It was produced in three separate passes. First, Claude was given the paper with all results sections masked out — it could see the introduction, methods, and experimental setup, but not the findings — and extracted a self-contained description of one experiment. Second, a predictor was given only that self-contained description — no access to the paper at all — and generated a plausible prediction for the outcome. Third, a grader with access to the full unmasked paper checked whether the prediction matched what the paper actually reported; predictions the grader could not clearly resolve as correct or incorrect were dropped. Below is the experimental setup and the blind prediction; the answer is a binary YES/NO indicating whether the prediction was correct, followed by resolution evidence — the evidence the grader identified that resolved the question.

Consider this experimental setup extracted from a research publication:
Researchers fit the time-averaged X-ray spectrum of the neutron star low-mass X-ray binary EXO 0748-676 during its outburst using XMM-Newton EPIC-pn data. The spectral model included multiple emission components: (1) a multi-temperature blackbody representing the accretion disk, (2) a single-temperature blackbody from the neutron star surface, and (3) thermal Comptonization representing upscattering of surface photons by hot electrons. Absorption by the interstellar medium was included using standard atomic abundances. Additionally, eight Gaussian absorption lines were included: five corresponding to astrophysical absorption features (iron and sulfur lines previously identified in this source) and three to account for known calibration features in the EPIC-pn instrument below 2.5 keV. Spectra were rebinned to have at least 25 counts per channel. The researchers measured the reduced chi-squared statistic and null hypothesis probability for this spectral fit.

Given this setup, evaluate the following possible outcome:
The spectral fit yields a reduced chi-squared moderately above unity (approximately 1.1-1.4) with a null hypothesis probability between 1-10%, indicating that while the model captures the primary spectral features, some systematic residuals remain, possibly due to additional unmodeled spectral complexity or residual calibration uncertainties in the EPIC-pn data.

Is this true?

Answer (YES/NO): NO